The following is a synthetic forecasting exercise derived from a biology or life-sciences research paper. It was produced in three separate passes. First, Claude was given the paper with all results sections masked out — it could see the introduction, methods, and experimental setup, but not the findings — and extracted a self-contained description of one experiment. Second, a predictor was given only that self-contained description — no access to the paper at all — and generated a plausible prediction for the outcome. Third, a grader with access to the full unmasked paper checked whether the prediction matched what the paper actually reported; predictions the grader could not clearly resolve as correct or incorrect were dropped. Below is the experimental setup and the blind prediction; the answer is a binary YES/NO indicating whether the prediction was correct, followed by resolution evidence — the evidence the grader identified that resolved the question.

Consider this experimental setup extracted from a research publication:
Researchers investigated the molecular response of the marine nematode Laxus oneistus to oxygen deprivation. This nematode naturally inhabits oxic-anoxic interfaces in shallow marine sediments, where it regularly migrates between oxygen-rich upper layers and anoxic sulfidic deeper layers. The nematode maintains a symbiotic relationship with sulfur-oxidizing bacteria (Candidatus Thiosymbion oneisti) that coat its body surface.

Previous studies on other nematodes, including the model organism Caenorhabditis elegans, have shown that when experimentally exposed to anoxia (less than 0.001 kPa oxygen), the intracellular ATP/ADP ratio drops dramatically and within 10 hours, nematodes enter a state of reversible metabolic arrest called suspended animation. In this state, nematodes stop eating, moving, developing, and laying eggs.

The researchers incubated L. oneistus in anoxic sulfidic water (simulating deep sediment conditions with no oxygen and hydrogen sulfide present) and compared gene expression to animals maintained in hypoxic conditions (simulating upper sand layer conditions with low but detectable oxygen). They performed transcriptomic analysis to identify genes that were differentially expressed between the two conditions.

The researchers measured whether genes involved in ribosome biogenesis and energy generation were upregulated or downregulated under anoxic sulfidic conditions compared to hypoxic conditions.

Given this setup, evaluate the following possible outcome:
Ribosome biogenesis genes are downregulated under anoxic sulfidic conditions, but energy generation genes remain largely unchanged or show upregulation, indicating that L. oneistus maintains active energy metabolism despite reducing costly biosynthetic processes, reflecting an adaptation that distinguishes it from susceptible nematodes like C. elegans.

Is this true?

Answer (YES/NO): NO